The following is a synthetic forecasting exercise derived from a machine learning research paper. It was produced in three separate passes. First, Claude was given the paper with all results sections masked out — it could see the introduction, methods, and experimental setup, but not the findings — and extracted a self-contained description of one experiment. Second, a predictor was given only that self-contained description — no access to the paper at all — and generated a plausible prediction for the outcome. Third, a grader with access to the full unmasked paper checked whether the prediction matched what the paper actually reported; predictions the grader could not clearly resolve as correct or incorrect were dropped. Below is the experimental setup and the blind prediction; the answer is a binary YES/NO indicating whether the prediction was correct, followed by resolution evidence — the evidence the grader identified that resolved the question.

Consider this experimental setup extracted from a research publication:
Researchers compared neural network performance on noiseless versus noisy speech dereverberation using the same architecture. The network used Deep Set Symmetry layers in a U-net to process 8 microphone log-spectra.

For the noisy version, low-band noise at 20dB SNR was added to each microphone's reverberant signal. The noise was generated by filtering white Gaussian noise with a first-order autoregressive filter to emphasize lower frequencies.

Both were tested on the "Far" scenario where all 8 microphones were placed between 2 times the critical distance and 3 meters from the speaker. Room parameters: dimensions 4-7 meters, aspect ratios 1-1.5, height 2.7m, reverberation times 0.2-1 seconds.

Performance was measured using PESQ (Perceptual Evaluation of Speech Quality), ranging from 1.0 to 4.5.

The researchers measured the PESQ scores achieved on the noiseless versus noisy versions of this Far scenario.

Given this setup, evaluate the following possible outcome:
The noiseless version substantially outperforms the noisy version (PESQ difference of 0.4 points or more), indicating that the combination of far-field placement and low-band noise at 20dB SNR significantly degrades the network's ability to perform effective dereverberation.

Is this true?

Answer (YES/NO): NO